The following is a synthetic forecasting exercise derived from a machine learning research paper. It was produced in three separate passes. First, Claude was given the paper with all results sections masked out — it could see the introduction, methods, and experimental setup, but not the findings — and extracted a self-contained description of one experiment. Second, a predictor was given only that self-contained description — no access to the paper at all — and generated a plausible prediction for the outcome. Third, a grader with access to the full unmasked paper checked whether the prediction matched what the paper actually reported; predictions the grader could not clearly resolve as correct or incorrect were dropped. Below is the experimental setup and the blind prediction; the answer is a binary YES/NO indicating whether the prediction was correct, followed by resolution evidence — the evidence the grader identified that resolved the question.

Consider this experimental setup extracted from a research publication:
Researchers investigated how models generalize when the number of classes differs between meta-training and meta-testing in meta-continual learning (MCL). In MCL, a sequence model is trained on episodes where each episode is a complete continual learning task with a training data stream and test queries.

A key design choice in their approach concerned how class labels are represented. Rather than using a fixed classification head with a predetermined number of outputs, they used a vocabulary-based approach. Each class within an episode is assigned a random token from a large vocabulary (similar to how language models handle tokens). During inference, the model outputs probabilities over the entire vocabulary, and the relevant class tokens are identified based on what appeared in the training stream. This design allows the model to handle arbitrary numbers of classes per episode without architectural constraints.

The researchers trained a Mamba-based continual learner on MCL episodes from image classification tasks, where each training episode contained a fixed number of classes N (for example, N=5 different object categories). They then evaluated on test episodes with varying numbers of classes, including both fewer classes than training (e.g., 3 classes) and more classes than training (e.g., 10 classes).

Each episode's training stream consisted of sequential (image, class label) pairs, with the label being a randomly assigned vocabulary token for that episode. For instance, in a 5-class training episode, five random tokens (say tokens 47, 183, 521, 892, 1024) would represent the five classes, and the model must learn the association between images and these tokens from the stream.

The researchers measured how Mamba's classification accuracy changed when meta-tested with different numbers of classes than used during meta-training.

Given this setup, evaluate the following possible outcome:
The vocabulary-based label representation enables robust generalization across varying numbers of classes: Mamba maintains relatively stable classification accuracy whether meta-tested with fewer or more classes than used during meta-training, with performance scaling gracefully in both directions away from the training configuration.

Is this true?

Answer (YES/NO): NO